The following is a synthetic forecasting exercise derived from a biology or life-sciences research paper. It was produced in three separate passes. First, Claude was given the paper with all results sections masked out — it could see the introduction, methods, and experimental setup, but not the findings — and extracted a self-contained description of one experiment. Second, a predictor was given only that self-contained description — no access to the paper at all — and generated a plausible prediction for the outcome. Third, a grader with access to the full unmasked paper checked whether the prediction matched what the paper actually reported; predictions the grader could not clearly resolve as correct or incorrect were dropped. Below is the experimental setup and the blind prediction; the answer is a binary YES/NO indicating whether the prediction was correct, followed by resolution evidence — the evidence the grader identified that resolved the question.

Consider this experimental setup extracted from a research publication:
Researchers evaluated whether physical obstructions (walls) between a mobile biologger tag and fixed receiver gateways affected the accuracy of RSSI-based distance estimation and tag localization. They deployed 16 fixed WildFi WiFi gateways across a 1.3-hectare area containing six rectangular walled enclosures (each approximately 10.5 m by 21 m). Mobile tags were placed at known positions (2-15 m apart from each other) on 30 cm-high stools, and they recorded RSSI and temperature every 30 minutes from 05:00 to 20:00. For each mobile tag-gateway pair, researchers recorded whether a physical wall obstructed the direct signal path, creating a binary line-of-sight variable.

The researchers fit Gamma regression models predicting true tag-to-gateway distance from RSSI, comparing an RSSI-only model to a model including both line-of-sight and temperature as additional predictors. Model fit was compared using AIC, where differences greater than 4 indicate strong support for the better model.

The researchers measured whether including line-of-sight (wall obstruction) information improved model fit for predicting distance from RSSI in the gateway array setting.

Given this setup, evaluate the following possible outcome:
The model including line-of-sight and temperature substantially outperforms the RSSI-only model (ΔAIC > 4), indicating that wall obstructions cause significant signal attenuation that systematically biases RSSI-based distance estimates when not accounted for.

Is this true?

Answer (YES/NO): YES